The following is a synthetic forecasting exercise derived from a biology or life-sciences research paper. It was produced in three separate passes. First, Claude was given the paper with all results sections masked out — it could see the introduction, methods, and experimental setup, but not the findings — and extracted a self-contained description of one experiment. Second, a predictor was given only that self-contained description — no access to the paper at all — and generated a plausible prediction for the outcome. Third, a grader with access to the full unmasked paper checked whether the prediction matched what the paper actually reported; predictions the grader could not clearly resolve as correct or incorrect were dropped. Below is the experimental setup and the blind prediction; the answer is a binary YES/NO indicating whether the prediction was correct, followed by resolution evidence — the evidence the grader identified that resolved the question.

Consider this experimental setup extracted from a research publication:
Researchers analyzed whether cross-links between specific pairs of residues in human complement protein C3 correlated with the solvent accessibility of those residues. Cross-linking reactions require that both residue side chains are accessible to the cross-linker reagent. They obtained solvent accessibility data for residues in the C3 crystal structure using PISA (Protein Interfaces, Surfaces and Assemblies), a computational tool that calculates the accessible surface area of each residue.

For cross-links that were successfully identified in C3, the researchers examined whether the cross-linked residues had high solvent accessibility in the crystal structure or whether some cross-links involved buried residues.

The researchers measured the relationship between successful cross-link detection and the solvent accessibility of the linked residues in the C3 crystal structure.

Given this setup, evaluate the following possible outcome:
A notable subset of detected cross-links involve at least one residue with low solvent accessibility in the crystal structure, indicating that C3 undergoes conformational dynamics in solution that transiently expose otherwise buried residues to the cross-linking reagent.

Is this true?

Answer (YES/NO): NO